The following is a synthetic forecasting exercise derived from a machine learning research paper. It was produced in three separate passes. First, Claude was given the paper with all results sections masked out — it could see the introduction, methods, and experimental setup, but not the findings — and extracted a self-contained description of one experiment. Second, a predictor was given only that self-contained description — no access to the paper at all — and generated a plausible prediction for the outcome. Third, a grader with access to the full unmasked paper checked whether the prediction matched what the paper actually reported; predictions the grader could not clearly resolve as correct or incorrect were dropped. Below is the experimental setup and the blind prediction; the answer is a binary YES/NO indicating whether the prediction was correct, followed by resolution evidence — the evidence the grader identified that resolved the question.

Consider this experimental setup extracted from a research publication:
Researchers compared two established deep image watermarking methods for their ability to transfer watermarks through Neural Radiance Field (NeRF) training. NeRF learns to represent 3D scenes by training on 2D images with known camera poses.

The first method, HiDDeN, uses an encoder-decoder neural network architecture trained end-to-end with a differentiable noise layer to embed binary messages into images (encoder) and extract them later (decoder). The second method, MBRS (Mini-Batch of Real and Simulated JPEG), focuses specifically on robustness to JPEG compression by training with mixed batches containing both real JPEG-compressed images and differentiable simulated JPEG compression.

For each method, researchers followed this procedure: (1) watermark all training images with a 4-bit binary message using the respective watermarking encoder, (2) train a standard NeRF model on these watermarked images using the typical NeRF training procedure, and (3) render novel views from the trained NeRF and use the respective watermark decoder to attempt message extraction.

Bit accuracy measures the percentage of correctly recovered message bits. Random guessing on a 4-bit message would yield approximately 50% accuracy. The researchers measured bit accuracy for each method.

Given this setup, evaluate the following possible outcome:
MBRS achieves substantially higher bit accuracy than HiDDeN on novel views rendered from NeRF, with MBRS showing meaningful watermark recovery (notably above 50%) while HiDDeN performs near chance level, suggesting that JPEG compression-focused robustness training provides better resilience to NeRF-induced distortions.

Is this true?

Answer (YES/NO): NO